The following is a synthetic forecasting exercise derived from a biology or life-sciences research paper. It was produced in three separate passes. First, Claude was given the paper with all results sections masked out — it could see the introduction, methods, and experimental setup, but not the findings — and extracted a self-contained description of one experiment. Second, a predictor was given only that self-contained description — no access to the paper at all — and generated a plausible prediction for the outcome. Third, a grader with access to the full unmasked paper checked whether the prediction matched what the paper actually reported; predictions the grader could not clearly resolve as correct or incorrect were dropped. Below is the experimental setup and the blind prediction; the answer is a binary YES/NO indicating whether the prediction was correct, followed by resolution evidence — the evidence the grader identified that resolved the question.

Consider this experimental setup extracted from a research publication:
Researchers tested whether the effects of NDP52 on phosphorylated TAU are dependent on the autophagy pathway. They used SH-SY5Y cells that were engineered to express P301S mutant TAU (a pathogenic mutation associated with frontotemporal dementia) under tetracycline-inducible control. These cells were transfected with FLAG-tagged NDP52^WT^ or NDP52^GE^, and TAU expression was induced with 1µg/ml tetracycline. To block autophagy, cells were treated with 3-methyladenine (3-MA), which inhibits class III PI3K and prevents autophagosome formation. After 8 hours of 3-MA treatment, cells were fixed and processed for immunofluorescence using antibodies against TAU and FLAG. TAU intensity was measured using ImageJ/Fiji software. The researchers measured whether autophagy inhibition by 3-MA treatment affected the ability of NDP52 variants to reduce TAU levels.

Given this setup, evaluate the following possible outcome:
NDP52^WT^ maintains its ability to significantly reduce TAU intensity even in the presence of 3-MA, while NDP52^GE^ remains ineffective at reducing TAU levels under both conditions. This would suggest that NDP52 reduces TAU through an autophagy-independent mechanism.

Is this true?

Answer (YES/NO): NO